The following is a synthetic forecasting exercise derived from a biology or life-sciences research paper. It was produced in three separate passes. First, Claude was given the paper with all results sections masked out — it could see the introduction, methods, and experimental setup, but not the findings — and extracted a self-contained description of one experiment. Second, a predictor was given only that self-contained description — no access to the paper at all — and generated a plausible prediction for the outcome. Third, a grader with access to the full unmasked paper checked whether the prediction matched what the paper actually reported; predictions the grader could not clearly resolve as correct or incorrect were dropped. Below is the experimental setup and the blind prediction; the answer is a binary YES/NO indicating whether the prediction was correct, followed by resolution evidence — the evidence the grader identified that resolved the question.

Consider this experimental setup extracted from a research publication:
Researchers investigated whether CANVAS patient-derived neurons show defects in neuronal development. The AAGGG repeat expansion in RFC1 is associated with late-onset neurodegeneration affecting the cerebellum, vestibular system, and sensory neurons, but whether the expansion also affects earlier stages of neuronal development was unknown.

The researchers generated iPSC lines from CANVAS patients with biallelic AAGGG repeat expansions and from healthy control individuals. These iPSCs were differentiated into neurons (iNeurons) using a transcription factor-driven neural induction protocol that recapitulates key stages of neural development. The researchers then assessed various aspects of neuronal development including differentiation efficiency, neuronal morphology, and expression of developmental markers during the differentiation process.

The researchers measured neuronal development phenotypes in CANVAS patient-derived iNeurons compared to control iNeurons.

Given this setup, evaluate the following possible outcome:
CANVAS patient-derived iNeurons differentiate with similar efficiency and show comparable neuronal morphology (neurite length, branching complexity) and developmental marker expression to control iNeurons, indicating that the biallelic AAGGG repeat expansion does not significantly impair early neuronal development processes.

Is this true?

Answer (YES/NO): NO